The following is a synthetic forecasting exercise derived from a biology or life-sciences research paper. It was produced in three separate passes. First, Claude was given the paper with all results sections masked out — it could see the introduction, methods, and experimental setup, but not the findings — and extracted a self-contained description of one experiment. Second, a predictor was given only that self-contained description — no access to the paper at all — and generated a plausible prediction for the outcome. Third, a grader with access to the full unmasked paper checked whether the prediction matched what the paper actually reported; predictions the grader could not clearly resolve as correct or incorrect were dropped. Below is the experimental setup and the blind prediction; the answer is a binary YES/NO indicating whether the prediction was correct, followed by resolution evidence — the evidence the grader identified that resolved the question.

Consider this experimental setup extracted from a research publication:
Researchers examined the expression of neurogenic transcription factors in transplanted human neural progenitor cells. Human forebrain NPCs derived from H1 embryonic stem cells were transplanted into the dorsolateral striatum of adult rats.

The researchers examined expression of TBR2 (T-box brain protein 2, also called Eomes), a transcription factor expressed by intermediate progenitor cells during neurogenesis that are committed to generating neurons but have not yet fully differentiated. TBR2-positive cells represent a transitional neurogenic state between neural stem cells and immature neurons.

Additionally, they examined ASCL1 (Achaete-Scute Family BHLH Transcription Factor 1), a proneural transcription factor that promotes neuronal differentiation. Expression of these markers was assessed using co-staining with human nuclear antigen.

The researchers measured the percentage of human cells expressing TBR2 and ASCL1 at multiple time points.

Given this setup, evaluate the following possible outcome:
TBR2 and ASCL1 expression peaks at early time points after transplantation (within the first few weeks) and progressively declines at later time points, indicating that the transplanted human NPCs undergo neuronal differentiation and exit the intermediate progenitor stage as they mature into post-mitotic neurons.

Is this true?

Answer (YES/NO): NO